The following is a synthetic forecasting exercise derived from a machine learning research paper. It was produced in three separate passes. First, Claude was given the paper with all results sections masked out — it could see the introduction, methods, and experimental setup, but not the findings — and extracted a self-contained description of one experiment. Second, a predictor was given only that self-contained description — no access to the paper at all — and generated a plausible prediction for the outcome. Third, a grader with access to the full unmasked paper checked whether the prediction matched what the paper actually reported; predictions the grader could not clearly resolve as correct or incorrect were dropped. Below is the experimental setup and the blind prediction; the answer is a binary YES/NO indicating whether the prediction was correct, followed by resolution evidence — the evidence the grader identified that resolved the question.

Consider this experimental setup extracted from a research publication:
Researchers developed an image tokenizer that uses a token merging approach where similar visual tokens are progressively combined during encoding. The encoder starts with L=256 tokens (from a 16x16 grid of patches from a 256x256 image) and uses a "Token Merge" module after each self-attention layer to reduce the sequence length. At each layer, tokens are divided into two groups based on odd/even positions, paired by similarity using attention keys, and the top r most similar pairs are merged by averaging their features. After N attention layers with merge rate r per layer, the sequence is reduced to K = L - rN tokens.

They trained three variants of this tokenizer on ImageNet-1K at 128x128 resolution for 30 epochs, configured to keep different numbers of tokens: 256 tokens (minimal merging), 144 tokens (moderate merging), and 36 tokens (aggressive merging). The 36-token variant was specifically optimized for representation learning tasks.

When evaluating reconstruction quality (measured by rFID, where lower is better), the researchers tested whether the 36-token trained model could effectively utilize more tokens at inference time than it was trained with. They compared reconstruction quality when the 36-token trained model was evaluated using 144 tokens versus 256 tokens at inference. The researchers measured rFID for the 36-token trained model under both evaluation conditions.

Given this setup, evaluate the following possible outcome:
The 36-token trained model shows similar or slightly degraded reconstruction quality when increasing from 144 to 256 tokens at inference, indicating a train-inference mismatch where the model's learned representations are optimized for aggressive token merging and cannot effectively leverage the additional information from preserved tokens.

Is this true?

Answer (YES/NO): YES